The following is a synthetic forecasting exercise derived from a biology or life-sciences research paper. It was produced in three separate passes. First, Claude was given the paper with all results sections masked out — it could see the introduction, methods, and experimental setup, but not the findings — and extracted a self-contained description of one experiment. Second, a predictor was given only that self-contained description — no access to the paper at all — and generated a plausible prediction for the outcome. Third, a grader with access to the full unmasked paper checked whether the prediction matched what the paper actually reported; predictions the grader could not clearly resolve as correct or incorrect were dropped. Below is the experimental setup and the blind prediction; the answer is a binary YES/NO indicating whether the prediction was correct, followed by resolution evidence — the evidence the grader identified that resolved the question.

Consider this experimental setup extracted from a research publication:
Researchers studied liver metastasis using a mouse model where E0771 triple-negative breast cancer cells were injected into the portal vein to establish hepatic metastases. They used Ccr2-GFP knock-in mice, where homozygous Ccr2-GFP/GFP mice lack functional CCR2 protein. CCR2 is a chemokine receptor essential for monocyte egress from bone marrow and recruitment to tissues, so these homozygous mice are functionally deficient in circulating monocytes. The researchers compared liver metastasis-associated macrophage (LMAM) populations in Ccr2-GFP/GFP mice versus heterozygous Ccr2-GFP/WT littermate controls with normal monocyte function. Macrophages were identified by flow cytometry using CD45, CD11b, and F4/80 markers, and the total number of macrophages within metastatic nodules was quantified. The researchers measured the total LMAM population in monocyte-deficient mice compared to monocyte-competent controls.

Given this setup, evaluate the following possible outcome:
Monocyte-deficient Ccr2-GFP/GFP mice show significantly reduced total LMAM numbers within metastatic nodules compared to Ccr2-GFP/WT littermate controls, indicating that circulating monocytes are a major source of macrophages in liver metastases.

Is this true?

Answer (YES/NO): NO